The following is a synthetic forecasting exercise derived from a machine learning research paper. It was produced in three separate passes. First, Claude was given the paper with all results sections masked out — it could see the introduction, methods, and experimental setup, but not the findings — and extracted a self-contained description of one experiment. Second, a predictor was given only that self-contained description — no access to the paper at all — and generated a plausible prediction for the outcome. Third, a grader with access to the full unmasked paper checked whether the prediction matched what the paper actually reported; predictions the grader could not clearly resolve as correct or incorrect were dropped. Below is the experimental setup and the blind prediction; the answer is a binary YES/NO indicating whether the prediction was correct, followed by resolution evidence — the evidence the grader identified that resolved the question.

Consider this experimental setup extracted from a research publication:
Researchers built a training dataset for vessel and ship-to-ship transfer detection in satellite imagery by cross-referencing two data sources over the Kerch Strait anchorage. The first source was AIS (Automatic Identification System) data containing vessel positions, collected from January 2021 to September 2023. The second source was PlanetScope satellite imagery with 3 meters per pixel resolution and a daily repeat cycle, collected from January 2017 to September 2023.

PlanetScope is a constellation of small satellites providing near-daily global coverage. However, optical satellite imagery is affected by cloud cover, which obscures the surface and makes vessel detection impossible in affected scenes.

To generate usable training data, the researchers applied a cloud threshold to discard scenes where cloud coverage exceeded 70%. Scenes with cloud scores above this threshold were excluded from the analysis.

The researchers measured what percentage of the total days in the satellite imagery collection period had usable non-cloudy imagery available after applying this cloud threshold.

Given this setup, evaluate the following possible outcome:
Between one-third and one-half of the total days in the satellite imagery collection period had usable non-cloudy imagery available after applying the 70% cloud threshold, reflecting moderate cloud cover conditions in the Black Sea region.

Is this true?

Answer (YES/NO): NO